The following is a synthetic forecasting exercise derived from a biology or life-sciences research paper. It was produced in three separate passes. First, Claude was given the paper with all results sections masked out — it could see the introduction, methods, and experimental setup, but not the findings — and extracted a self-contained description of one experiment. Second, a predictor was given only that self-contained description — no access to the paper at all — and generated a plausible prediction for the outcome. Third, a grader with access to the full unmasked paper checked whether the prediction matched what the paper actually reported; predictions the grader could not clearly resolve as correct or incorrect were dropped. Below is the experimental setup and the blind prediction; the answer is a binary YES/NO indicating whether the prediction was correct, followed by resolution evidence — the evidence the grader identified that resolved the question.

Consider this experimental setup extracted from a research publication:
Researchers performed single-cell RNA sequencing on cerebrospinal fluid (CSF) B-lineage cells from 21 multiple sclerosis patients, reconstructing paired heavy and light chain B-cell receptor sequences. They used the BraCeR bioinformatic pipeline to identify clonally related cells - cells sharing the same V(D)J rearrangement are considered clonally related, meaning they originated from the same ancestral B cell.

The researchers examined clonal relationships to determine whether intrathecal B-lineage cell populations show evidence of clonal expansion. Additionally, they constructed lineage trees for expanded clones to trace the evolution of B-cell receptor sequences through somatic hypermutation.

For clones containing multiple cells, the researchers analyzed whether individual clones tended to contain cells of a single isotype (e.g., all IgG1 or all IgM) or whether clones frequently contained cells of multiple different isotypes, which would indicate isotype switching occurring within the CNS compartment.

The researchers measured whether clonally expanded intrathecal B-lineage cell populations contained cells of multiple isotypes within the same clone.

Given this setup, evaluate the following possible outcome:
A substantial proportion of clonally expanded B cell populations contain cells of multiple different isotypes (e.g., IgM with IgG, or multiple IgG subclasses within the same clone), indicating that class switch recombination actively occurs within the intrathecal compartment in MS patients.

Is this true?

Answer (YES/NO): NO